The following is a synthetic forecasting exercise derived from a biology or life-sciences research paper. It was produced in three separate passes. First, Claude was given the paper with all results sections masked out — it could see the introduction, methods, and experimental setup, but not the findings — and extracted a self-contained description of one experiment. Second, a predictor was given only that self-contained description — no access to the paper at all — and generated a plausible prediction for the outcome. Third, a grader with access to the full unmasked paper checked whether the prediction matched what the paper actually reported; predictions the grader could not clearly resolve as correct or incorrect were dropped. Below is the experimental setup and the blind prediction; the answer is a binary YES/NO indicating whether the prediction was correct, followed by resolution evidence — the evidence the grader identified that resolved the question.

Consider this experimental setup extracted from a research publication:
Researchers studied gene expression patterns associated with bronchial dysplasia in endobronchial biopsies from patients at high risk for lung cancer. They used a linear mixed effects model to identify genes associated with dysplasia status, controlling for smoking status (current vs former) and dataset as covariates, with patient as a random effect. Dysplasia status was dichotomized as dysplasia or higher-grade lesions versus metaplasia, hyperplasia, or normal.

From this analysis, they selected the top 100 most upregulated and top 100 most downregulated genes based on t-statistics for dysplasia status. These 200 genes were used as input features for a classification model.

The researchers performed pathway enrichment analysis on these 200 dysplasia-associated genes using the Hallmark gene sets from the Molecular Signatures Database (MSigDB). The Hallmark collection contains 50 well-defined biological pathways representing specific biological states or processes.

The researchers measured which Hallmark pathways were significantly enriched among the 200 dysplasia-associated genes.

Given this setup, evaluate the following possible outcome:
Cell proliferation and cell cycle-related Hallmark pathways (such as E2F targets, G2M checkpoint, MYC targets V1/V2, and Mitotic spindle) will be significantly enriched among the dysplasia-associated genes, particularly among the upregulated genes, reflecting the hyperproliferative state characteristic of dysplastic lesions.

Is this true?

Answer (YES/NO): YES